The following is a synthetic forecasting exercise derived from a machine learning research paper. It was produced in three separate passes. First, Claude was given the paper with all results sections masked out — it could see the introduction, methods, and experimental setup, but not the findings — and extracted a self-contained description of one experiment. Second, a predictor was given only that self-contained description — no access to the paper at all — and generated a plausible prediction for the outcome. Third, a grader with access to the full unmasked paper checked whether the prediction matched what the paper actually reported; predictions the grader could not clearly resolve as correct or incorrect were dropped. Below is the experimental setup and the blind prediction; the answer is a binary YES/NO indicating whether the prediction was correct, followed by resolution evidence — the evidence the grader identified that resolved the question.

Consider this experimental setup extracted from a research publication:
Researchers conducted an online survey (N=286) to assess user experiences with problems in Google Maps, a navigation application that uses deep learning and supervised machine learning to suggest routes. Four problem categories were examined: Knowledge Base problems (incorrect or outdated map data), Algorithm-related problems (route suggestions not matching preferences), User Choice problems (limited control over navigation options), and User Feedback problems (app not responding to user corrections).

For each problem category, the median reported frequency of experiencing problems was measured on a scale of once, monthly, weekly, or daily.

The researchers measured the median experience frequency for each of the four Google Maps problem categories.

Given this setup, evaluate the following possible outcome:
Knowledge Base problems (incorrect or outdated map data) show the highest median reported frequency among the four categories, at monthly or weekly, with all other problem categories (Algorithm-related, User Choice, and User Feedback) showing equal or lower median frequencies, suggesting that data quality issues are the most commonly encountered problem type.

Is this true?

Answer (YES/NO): YES